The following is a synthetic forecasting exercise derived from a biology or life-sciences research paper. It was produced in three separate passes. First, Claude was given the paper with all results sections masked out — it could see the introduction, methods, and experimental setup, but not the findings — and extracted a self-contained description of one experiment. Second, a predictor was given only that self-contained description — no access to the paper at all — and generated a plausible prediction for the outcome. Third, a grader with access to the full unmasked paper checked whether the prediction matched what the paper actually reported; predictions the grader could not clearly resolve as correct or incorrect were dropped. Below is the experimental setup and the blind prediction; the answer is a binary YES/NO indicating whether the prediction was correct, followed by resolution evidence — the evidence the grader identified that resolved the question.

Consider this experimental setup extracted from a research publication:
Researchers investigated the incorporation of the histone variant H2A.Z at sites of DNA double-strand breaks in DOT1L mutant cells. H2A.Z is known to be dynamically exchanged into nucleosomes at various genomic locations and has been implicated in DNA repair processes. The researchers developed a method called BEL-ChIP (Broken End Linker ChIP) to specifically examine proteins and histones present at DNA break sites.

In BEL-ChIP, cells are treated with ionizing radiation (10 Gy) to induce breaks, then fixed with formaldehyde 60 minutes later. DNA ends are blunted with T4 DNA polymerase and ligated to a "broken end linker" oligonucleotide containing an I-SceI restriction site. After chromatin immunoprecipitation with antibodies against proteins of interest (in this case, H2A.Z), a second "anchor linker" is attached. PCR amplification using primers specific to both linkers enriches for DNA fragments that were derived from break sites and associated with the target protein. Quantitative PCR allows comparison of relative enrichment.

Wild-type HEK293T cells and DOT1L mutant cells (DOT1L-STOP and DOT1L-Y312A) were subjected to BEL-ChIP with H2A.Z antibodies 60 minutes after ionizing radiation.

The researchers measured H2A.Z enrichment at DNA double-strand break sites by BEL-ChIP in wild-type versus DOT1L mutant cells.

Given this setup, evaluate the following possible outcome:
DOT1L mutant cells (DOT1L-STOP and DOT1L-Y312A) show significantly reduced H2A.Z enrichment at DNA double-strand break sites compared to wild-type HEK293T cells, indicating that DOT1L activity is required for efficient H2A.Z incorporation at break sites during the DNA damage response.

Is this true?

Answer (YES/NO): YES